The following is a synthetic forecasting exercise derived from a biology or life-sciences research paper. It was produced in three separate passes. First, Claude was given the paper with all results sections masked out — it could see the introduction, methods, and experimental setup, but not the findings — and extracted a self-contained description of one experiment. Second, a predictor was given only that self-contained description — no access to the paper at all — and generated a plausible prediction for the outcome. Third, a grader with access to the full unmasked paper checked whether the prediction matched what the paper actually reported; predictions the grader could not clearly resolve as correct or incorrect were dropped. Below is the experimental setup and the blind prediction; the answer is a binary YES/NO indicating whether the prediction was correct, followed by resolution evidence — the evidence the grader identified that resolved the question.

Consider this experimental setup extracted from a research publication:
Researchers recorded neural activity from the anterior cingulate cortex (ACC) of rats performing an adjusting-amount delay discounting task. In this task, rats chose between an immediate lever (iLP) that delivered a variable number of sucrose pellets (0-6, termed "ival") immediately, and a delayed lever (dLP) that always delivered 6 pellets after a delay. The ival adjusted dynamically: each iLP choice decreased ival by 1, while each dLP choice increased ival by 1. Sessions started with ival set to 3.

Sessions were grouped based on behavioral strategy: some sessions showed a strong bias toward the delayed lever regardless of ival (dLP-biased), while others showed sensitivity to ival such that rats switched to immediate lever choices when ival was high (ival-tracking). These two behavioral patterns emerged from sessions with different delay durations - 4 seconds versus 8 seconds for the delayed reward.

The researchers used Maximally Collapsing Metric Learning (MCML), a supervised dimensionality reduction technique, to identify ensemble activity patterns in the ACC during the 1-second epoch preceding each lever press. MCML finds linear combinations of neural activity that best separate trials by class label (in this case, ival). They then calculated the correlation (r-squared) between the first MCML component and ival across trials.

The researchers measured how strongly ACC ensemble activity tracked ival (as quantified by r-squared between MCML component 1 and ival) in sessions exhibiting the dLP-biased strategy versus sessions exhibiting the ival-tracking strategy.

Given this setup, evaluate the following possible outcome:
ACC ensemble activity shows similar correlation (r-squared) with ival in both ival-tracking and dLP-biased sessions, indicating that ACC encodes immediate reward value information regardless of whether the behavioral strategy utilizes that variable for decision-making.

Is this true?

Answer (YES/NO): YES